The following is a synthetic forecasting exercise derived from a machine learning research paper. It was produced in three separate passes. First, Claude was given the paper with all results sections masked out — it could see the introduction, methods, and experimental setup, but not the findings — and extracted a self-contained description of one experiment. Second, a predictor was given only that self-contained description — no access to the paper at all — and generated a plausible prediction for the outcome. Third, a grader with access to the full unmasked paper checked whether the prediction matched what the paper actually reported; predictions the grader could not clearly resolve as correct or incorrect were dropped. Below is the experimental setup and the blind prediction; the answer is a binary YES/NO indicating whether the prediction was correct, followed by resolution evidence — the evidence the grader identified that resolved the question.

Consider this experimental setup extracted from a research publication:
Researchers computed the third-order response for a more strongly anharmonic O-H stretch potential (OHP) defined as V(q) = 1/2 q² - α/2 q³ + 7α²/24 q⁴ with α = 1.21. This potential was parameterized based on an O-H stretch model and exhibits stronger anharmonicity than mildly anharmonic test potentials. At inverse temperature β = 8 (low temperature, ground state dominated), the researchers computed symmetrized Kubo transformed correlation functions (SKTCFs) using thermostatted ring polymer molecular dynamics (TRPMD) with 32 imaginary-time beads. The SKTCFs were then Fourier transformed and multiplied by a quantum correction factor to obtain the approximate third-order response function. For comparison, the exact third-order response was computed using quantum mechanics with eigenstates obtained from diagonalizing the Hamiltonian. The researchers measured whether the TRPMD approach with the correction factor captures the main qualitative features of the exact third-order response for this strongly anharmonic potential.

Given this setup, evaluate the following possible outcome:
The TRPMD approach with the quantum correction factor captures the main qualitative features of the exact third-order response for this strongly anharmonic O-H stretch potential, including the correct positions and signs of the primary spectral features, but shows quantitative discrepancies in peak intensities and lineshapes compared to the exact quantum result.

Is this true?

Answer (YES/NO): YES